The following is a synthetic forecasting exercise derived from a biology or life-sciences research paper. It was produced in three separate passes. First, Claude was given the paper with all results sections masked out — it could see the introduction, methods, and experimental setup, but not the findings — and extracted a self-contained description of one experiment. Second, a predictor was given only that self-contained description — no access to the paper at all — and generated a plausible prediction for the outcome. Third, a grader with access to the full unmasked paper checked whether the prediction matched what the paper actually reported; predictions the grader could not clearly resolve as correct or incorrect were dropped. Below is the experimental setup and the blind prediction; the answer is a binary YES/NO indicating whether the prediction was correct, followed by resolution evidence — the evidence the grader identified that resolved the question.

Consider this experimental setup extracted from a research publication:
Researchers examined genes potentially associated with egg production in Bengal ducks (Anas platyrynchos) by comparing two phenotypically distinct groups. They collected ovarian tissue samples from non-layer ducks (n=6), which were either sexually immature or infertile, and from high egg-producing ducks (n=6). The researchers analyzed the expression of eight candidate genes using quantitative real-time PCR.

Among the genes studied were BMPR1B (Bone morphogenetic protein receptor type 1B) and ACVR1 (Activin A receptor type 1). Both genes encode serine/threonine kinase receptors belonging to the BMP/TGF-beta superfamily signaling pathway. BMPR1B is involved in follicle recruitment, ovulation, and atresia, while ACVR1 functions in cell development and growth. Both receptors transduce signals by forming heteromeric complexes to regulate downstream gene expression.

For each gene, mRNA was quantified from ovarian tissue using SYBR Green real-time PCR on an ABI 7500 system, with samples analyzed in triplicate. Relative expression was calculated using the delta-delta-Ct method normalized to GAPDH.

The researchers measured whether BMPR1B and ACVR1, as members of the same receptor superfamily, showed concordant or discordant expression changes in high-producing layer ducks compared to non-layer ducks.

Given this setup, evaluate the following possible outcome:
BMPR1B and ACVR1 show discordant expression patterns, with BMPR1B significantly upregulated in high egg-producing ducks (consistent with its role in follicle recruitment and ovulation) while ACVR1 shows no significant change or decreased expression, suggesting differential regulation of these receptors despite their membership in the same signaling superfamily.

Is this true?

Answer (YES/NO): NO